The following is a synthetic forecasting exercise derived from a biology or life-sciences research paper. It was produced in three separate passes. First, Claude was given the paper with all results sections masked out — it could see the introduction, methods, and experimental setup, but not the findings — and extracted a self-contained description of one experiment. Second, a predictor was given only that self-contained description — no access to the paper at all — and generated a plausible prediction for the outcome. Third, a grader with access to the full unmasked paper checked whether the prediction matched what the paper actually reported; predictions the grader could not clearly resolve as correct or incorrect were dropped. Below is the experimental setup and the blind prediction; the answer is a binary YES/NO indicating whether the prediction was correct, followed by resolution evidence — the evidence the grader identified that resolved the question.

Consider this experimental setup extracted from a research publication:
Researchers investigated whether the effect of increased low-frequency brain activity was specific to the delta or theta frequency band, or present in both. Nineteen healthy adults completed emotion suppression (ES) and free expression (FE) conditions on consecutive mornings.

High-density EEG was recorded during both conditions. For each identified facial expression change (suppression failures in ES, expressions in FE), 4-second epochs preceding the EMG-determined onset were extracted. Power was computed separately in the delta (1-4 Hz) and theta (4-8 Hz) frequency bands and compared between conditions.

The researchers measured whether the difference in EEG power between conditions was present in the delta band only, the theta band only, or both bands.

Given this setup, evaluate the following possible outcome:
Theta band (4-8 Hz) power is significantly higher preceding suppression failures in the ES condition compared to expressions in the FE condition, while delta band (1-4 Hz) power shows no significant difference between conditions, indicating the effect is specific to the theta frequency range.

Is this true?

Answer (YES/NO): NO